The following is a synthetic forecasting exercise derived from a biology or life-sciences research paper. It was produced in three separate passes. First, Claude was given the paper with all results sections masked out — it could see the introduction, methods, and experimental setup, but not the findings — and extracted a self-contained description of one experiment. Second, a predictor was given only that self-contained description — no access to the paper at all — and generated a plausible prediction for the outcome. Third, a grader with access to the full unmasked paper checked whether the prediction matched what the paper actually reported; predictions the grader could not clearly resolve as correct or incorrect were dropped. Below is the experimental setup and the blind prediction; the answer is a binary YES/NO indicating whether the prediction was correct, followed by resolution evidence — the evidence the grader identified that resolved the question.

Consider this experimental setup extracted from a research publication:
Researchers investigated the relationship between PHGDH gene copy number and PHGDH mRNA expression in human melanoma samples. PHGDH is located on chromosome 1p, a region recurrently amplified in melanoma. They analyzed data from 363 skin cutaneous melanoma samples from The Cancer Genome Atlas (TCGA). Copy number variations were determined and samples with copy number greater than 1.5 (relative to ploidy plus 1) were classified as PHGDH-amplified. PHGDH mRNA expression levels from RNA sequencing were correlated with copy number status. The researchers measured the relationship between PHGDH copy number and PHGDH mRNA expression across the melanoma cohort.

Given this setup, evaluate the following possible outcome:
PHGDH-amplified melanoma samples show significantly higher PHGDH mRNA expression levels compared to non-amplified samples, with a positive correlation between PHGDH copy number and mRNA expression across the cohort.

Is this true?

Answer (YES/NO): NO